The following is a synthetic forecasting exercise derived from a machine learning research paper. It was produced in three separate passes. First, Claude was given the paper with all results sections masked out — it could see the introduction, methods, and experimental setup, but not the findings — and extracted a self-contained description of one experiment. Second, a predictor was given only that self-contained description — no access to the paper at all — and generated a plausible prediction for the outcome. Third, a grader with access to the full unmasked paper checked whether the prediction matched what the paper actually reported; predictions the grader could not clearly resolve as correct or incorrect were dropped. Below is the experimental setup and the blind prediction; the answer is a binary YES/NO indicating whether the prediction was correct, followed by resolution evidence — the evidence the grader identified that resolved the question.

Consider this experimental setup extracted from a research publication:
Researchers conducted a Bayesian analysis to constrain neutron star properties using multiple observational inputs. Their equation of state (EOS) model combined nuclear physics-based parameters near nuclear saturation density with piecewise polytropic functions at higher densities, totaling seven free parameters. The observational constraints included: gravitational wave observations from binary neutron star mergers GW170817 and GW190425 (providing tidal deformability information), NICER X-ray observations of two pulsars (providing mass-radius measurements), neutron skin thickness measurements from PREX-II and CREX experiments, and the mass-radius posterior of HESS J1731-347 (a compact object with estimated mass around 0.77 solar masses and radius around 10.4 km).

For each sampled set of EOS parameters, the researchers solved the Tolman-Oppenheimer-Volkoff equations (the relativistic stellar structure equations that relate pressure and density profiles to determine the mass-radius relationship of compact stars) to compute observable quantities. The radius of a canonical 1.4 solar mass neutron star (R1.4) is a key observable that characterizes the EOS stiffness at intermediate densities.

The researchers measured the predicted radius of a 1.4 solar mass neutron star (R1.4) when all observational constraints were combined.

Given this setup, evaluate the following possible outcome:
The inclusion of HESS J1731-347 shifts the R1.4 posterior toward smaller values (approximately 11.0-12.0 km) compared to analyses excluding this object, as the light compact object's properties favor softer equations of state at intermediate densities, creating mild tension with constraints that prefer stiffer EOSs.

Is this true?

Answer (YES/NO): NO